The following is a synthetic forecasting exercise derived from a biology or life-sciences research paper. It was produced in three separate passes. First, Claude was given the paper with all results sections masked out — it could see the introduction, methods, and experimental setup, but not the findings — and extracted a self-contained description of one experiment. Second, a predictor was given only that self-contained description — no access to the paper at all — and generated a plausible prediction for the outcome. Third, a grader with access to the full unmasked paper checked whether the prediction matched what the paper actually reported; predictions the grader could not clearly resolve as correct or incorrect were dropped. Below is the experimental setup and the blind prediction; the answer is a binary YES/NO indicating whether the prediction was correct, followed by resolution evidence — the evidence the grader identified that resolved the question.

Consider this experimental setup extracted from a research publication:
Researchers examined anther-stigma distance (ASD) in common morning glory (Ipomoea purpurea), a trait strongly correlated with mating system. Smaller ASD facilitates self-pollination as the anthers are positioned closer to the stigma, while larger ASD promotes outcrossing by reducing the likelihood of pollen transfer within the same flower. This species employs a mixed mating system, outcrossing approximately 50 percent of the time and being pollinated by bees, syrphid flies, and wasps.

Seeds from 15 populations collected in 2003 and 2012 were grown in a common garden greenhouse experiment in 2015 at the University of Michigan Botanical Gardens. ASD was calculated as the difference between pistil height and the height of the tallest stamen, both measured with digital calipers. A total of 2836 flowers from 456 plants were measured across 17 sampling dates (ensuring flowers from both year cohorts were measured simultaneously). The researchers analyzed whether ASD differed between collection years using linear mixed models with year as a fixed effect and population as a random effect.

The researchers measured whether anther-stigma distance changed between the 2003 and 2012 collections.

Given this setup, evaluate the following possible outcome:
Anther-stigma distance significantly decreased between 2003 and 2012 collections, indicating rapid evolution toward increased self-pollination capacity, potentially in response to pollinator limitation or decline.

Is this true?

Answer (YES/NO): NO